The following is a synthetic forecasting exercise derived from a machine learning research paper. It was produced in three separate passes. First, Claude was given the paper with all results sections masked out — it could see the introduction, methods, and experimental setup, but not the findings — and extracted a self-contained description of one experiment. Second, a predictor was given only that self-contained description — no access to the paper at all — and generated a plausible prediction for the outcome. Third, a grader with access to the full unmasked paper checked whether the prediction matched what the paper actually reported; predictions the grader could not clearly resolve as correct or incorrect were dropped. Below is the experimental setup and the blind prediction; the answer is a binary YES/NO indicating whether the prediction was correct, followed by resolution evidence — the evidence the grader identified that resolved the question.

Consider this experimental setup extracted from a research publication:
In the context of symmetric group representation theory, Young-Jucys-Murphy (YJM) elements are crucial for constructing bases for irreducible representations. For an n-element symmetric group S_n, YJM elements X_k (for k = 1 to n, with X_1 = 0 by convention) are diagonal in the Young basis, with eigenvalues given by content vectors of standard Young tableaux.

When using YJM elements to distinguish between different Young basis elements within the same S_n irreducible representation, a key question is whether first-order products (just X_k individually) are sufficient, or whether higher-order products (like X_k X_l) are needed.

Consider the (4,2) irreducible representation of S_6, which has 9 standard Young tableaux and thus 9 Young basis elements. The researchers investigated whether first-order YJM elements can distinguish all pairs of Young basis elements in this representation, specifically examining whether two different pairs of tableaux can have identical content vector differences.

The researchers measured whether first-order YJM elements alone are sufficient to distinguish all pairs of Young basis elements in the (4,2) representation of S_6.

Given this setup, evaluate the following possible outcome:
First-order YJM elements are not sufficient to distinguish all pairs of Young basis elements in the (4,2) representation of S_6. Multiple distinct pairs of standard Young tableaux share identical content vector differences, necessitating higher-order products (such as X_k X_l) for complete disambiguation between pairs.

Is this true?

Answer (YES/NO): YES